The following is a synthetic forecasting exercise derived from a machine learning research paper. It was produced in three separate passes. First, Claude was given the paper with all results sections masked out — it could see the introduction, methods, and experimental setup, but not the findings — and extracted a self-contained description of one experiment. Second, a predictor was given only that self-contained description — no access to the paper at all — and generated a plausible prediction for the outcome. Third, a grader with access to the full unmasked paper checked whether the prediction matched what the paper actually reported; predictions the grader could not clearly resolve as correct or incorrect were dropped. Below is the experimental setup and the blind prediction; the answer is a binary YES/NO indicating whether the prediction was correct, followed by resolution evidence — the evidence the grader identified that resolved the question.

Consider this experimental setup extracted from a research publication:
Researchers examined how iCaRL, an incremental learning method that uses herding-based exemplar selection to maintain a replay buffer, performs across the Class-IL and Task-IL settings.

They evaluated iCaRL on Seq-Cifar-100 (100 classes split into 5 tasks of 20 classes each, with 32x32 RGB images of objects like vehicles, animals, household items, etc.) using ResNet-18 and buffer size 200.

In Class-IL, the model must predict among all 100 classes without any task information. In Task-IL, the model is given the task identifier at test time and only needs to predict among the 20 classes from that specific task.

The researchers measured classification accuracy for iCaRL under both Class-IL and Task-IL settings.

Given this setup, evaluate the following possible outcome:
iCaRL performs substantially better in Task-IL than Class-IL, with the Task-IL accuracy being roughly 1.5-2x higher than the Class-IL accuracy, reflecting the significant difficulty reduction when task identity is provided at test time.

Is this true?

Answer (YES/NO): YES